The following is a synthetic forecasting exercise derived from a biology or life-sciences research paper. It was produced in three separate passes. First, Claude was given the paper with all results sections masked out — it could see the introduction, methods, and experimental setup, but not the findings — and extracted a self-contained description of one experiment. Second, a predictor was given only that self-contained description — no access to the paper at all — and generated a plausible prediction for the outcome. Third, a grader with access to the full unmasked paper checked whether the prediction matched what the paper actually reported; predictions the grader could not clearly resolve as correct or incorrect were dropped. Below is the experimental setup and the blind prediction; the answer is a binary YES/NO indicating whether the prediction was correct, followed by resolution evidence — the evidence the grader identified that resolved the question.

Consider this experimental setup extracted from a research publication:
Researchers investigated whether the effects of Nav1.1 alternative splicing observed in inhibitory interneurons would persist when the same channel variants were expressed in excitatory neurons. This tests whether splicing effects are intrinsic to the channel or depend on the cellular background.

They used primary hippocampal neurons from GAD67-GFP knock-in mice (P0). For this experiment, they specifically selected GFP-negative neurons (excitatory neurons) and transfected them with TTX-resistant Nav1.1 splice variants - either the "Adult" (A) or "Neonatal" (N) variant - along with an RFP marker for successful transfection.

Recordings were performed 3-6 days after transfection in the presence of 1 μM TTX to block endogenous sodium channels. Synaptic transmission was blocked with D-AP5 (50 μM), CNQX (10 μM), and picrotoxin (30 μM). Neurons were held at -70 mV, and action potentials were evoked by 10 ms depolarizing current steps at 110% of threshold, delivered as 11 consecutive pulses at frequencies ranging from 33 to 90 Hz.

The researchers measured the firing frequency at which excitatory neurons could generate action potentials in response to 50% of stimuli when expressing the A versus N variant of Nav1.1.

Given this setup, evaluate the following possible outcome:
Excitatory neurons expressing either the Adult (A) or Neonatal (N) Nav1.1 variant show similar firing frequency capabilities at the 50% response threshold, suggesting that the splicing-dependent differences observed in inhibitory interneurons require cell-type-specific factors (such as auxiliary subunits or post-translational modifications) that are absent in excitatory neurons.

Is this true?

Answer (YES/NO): YES